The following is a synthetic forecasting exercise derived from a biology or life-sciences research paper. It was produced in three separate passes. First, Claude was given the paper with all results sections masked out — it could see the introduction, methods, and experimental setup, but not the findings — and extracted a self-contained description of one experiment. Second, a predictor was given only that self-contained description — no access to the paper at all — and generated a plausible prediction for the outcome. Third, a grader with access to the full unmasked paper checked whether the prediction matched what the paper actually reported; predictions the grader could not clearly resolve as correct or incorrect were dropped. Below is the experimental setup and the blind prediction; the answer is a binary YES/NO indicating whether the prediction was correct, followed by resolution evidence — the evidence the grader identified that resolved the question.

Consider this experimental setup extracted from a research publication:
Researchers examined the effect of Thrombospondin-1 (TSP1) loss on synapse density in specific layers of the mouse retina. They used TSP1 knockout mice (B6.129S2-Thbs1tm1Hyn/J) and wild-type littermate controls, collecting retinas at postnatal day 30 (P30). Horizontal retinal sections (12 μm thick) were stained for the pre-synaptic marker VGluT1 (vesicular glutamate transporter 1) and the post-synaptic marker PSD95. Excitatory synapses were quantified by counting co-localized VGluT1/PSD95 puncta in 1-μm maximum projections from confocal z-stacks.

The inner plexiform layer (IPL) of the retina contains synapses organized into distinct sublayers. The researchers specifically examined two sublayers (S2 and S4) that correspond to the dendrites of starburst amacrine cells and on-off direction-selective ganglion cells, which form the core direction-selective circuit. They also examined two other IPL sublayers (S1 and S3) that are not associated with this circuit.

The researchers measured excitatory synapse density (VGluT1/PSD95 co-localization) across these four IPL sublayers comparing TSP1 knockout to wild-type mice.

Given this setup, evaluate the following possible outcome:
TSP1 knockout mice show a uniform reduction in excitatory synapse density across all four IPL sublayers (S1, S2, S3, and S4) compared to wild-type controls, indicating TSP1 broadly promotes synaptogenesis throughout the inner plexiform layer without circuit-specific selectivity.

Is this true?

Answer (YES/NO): NO